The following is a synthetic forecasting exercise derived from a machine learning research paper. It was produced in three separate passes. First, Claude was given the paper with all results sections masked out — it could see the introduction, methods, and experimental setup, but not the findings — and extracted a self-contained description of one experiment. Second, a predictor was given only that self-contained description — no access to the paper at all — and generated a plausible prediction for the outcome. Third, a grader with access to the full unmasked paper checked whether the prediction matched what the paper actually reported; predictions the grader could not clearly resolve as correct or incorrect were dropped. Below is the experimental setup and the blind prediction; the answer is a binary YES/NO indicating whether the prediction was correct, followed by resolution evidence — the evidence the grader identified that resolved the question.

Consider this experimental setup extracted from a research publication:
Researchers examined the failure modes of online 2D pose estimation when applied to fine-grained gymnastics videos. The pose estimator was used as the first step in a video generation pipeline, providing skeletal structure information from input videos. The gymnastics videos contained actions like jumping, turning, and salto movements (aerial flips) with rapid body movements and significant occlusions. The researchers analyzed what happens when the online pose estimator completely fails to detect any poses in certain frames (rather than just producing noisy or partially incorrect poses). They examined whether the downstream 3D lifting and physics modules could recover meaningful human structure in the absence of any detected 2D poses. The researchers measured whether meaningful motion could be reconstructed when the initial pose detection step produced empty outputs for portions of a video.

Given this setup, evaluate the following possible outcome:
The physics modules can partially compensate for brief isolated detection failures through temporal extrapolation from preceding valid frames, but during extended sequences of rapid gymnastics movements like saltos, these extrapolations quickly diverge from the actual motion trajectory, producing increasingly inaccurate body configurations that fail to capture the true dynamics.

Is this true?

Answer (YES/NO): NO